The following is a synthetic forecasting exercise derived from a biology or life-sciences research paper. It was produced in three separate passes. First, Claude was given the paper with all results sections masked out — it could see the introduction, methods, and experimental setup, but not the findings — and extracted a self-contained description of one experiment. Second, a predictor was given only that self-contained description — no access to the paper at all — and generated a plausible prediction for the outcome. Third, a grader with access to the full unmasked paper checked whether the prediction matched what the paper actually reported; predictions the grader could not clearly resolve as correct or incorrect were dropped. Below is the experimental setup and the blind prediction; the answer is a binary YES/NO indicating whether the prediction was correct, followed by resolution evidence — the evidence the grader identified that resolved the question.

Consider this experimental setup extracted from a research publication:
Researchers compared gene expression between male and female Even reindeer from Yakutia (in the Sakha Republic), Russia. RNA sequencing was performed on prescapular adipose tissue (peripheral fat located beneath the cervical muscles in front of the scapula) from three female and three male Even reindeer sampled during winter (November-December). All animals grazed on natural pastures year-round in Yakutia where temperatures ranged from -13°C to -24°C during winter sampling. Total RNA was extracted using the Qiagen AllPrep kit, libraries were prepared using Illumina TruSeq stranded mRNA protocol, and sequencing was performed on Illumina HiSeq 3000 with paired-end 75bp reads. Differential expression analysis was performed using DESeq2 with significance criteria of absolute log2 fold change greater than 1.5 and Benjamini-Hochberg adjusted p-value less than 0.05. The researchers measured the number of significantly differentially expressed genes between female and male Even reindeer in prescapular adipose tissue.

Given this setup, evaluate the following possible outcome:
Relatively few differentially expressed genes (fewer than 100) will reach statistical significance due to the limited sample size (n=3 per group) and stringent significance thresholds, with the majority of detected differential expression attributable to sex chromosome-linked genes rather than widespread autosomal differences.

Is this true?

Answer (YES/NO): NO